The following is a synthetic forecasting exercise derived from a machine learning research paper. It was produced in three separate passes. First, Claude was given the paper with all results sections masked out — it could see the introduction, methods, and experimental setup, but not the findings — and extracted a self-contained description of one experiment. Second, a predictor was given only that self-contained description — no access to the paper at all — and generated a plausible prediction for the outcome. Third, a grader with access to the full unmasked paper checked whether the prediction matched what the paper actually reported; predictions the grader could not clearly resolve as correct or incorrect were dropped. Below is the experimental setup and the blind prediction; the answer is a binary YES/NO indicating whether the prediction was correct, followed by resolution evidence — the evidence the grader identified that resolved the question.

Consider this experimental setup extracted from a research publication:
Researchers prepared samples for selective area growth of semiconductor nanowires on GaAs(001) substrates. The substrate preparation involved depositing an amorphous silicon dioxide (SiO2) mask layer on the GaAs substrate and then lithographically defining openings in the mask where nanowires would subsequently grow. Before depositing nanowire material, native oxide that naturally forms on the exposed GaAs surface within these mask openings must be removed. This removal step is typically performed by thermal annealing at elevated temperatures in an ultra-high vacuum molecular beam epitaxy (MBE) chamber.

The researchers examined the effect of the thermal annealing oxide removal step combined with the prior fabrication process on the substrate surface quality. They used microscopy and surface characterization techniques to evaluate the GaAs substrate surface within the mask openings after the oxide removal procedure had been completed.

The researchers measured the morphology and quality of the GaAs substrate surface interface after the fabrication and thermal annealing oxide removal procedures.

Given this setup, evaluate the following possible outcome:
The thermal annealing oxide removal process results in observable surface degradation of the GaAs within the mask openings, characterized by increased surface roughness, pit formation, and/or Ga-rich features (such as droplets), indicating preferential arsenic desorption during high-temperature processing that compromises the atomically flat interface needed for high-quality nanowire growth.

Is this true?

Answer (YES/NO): YES